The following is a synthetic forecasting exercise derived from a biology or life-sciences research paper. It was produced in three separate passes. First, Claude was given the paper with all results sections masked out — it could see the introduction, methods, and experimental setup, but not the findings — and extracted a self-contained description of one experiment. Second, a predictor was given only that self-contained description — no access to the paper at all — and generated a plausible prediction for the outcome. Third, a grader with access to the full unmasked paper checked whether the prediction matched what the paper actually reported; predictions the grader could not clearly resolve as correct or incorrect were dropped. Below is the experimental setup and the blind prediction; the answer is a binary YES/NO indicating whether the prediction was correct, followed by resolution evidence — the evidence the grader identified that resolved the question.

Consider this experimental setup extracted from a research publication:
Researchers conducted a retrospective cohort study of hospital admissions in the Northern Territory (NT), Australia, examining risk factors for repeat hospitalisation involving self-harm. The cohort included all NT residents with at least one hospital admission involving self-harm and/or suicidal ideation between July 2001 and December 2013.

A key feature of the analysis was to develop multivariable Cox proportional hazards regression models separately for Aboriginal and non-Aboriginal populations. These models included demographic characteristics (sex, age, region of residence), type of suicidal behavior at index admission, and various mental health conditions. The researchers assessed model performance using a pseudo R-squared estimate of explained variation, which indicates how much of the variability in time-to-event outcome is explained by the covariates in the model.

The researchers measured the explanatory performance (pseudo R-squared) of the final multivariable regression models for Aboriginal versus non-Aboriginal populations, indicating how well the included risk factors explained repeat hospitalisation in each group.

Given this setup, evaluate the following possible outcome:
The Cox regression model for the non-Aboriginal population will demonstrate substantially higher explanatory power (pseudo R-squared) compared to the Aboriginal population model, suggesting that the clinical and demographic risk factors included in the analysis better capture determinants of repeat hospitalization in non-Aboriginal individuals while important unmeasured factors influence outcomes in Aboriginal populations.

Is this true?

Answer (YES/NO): NO